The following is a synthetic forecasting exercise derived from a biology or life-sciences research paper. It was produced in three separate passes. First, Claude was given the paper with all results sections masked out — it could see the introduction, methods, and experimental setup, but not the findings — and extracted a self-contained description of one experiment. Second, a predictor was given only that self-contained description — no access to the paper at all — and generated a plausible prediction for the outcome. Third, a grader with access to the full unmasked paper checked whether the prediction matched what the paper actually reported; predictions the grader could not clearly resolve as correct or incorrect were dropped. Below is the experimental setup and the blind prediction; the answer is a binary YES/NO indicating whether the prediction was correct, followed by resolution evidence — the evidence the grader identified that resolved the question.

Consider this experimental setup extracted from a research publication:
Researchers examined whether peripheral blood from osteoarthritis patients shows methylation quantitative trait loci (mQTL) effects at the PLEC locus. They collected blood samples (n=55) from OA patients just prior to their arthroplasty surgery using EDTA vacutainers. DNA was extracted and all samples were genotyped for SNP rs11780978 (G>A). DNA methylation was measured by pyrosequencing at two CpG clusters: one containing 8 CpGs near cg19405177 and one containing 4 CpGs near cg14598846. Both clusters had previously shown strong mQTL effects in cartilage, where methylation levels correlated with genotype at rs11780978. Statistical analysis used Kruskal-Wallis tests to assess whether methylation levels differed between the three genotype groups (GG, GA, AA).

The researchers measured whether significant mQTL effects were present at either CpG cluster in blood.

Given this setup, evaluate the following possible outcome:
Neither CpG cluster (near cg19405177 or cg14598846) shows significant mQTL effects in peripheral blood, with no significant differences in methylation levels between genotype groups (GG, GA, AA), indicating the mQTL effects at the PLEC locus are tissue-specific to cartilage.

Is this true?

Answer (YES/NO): NO